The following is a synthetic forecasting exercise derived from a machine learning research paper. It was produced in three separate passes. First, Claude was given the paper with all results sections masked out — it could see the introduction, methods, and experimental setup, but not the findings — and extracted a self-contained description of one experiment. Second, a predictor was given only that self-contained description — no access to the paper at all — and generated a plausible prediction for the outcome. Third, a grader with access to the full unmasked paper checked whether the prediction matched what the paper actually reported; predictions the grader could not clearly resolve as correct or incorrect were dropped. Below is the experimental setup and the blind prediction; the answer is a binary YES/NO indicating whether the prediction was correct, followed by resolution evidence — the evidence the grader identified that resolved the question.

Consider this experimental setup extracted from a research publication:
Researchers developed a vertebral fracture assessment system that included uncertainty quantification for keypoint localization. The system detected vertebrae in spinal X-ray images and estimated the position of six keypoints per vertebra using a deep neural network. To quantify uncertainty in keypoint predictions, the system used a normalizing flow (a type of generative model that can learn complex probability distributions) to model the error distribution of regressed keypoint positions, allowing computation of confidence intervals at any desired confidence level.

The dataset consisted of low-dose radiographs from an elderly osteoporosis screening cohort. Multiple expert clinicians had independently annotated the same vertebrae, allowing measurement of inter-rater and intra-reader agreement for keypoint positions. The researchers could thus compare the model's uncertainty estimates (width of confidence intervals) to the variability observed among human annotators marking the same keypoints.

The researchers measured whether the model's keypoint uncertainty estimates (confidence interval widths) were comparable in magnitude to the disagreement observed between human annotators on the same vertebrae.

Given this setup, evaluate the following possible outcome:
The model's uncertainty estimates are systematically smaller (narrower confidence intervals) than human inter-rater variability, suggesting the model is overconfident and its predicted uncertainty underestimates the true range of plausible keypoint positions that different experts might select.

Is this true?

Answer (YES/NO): NO